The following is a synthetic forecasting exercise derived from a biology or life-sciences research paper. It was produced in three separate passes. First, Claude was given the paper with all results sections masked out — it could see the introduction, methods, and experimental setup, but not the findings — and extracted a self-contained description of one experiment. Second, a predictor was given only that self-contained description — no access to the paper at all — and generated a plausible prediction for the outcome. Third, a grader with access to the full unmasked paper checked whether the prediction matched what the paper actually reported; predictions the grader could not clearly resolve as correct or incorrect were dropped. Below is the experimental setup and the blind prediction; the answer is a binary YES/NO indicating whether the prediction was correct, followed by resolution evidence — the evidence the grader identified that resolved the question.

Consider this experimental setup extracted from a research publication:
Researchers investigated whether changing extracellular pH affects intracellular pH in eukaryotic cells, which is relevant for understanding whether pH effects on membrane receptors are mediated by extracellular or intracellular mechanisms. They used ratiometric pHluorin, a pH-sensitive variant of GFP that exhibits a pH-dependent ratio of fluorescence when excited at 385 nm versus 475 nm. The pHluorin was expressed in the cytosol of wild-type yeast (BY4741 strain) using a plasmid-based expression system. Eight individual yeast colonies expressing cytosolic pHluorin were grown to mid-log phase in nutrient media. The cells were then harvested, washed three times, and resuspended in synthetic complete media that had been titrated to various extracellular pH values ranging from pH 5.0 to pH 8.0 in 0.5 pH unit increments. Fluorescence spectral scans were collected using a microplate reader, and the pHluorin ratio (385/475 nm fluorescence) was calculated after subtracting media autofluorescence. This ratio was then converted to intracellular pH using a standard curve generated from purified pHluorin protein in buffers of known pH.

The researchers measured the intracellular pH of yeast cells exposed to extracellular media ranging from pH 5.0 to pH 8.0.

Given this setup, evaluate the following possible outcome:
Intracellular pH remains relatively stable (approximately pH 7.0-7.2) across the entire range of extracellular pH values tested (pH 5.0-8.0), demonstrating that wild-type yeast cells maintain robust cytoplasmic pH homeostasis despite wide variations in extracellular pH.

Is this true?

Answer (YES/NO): YES